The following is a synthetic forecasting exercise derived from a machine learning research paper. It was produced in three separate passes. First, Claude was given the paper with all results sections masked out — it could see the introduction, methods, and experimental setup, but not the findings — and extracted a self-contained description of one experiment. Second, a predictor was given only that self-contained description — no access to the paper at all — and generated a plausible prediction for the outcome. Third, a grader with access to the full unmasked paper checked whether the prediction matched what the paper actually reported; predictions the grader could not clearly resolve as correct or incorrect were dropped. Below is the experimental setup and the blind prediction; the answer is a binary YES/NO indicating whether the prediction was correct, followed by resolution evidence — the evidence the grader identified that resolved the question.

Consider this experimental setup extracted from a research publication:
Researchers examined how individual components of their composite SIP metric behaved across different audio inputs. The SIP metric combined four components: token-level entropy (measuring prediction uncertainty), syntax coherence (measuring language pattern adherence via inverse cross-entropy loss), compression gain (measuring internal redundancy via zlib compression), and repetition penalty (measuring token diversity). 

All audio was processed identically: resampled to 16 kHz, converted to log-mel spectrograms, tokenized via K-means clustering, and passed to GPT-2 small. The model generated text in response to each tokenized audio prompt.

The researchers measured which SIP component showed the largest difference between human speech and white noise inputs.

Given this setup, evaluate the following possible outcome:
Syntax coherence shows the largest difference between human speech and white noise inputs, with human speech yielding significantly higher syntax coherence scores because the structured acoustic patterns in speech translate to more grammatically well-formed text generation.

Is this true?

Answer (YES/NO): YES